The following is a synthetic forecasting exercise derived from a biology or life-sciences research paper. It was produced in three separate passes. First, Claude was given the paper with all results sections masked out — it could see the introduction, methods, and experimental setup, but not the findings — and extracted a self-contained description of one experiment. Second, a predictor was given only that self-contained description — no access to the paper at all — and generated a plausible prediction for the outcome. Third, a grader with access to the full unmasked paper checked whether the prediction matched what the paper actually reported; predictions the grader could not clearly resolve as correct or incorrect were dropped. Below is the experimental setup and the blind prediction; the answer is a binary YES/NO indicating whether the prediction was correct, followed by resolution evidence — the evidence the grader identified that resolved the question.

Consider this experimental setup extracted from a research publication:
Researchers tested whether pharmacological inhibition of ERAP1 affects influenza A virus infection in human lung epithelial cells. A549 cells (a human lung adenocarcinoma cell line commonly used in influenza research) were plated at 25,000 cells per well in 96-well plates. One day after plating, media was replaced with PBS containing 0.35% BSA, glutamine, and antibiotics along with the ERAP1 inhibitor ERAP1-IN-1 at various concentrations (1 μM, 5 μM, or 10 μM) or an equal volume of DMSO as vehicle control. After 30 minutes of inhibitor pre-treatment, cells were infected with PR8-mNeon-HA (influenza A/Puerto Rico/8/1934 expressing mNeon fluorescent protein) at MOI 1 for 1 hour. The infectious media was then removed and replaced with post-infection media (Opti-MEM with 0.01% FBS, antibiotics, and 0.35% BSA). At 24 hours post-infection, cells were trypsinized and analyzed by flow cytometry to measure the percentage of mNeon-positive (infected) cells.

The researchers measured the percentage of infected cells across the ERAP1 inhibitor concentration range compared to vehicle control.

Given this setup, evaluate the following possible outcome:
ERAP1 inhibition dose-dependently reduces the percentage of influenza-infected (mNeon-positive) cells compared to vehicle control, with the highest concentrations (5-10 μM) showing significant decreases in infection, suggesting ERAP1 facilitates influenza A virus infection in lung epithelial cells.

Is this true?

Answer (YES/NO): YES